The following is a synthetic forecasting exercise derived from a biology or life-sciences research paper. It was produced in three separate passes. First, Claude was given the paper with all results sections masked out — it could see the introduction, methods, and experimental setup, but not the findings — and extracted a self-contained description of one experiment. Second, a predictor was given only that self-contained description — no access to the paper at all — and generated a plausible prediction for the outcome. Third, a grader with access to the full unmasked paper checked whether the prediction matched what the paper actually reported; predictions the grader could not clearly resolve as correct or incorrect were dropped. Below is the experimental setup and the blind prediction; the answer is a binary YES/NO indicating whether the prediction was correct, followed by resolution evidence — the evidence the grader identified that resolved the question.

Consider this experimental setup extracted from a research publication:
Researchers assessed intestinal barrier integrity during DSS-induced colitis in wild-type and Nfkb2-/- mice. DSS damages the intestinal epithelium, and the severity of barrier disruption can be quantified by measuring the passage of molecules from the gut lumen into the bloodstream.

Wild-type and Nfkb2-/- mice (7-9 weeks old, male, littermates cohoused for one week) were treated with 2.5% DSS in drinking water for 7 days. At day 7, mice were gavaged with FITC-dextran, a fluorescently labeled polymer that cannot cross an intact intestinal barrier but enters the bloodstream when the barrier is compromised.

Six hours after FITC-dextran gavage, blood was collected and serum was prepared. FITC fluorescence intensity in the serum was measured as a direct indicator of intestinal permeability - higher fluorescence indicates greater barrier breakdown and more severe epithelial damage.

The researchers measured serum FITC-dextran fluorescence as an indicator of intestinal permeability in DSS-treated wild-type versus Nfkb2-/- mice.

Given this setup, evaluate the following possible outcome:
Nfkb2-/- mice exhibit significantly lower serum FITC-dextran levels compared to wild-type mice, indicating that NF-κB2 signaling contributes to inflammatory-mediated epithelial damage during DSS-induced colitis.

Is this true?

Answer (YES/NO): YES